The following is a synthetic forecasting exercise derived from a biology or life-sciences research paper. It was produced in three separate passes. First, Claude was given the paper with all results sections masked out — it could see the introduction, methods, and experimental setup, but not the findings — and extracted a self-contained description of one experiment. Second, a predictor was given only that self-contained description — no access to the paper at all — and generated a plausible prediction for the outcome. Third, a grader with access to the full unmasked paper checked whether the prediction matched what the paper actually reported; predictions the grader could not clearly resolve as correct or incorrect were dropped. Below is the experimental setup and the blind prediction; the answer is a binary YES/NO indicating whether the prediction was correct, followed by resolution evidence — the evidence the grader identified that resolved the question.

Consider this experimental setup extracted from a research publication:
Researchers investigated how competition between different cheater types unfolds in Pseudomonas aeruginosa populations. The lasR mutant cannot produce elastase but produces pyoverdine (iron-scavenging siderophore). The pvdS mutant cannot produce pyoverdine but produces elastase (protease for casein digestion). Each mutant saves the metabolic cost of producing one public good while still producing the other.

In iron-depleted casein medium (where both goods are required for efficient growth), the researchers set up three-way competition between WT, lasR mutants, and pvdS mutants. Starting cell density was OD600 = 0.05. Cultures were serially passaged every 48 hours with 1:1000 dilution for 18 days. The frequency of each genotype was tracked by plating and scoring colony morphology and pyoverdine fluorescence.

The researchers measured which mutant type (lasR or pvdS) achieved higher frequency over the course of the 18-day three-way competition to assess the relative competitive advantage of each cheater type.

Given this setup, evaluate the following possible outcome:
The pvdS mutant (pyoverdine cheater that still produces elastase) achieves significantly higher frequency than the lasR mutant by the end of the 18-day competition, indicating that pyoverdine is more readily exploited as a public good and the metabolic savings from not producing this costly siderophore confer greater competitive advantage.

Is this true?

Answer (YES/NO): YES